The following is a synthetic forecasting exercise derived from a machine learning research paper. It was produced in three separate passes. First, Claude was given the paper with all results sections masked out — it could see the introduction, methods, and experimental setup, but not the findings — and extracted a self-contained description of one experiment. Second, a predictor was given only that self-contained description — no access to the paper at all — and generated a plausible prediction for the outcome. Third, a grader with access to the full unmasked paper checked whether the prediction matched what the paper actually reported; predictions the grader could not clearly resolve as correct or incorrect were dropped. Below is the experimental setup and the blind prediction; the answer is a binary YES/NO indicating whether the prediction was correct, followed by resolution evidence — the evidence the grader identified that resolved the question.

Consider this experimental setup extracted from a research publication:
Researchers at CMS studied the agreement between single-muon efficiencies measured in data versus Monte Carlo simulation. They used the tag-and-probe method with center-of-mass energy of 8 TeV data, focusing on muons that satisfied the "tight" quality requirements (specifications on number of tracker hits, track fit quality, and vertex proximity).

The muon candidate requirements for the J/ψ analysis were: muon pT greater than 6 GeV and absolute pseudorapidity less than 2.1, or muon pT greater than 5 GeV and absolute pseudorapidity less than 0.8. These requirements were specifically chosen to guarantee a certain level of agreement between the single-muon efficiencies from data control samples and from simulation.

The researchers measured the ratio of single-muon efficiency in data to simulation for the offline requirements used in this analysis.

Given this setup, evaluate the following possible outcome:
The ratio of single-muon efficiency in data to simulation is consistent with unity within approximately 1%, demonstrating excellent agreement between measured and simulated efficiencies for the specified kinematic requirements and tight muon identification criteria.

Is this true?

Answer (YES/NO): NO